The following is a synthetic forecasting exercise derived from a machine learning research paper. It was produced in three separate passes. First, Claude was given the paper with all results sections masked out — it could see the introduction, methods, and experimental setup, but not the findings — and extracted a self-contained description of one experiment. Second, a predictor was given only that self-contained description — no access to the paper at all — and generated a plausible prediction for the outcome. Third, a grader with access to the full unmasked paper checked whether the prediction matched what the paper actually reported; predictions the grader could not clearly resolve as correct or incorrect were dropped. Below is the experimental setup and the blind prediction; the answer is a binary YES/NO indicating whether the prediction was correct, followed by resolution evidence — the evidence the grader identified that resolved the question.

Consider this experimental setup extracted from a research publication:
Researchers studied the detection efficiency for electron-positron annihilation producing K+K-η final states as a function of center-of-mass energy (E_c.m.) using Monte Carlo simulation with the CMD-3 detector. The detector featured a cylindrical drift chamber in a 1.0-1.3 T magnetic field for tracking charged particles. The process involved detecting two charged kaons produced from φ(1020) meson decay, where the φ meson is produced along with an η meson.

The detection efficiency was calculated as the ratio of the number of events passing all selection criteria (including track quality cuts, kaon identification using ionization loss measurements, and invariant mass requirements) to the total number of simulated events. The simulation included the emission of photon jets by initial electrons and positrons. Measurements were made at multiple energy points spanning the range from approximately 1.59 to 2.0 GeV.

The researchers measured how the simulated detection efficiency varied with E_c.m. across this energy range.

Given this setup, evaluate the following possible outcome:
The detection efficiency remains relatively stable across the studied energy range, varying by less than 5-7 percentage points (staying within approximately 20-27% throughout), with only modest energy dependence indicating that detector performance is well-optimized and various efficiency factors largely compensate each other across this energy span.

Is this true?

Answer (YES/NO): NO